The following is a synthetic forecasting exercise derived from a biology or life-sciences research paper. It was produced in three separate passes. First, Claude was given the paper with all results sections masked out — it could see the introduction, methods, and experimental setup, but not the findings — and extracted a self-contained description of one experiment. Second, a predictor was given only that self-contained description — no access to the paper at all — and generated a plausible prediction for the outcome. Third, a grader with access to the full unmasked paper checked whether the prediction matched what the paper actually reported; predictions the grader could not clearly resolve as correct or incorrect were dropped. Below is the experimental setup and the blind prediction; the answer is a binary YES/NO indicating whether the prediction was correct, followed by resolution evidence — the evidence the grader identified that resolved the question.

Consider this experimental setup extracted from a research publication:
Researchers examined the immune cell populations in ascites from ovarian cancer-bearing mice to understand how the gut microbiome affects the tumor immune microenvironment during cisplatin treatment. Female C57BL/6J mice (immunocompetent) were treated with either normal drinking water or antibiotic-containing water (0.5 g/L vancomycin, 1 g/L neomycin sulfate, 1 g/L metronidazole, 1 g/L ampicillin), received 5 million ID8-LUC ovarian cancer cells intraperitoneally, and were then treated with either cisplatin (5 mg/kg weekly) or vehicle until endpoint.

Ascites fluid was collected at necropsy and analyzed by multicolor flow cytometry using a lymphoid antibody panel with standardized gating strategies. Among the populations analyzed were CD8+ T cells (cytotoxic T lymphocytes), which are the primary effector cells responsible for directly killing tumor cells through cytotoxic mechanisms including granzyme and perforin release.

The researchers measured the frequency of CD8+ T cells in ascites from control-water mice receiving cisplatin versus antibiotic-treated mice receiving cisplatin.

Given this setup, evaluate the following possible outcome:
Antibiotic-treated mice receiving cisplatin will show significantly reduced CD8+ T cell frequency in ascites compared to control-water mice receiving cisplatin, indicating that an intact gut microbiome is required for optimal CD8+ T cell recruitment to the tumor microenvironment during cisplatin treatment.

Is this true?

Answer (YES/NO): NO